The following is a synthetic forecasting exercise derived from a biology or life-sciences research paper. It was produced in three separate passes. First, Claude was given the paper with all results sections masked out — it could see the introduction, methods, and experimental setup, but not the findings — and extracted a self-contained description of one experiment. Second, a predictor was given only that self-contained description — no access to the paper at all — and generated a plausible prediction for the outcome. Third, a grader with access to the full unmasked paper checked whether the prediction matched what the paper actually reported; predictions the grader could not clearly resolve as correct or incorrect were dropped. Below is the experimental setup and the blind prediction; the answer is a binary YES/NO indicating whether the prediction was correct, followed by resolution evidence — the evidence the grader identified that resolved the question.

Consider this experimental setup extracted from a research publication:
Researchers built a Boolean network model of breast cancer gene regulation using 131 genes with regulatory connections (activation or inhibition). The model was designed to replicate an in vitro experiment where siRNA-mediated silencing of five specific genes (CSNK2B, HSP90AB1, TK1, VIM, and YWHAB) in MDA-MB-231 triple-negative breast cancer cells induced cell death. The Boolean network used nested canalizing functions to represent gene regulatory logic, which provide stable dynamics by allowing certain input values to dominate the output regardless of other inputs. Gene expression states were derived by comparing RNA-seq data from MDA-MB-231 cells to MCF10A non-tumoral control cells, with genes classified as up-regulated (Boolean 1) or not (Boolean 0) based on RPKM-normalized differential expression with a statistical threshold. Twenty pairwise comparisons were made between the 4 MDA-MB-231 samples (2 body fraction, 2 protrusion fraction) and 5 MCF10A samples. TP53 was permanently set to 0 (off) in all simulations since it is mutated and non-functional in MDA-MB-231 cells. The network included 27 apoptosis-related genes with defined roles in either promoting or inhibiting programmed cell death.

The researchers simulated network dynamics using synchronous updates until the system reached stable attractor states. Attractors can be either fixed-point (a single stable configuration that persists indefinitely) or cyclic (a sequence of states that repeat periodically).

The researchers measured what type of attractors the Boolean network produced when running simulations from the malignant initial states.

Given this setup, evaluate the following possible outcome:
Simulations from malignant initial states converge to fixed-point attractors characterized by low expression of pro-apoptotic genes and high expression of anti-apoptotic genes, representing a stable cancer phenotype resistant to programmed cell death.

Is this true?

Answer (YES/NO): NO